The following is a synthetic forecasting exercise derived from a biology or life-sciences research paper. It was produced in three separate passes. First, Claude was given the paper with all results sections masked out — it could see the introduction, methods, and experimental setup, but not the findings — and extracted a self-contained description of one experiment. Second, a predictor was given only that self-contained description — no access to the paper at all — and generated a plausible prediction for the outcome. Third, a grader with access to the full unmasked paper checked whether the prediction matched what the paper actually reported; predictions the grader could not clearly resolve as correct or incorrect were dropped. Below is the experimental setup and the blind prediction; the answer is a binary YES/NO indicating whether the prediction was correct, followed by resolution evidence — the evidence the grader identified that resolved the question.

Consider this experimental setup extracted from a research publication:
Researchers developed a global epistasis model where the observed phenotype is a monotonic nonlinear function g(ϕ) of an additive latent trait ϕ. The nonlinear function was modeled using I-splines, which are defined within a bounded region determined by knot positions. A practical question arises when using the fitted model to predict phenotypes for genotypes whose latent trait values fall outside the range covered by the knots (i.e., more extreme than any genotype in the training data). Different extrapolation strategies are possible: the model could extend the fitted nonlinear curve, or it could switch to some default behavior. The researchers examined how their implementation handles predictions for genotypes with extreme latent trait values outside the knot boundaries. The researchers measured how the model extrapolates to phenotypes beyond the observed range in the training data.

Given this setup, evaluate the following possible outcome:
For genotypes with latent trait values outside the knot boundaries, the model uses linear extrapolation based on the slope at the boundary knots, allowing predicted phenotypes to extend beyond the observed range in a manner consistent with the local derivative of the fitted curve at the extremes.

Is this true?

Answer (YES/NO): YES